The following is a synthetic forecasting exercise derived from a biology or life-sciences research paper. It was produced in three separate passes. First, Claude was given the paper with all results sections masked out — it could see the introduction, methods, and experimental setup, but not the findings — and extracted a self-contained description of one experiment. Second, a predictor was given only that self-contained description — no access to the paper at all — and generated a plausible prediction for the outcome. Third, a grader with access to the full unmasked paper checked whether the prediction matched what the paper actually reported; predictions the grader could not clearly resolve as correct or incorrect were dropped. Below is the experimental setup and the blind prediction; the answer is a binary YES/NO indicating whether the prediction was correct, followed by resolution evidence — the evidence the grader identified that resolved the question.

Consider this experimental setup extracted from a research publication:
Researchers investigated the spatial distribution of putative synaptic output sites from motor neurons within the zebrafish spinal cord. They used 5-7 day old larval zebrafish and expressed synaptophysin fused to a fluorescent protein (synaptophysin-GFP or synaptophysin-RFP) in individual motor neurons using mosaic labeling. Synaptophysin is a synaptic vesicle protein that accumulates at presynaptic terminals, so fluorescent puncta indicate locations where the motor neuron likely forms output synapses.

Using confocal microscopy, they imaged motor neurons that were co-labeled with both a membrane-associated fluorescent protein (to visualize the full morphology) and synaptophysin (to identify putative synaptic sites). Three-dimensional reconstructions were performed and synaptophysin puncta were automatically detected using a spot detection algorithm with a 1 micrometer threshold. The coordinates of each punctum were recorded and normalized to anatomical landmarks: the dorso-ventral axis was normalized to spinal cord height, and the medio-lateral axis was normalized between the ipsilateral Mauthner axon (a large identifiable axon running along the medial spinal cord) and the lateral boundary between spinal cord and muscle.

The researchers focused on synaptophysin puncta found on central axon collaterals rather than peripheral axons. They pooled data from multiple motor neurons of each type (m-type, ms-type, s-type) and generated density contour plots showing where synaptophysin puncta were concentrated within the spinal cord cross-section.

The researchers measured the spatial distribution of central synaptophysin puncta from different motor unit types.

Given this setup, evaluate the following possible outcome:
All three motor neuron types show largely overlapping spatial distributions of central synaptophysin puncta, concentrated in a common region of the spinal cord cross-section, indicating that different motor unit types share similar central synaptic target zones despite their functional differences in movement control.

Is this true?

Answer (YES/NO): NO